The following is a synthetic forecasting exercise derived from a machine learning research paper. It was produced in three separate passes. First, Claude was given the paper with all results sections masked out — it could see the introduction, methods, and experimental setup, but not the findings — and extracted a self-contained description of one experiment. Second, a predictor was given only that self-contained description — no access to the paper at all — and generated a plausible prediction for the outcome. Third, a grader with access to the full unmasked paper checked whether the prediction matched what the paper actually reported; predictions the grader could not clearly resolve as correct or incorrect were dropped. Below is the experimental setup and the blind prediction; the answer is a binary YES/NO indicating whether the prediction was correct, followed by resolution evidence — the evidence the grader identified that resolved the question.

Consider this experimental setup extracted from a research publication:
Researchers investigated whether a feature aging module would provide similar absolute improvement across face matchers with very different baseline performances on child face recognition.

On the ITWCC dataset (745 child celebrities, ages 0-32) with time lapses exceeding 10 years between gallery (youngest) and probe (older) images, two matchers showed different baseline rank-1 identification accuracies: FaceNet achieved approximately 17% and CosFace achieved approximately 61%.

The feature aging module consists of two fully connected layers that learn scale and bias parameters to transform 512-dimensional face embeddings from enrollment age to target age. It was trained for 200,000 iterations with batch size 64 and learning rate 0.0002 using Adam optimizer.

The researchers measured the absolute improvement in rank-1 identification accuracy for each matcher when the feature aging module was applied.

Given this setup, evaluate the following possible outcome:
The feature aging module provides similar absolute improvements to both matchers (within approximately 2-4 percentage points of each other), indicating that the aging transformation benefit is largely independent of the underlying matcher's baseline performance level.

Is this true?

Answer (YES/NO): YES